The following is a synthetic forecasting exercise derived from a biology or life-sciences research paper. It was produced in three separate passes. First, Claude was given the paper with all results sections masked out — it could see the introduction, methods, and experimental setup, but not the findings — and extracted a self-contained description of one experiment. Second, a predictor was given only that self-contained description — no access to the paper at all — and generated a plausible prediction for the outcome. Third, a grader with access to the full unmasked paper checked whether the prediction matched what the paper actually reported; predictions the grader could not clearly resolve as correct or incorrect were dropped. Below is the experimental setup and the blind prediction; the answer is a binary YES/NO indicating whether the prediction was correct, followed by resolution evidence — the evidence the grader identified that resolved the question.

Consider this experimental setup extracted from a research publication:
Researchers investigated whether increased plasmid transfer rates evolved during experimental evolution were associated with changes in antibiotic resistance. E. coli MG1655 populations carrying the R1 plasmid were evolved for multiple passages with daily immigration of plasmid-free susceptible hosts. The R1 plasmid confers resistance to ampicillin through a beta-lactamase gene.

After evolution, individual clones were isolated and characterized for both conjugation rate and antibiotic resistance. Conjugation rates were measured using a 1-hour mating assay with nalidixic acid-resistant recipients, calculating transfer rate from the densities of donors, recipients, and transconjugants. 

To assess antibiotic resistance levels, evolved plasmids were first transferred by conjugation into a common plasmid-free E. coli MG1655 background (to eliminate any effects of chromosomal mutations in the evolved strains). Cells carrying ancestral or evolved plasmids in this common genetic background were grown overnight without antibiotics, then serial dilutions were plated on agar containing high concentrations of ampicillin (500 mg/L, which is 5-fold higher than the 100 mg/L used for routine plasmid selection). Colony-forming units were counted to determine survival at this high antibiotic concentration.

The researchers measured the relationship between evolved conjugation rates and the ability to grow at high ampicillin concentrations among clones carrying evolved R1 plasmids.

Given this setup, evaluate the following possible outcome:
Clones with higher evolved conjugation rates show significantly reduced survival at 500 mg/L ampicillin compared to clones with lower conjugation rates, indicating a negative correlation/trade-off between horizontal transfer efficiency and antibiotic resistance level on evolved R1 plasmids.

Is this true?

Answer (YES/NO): NO